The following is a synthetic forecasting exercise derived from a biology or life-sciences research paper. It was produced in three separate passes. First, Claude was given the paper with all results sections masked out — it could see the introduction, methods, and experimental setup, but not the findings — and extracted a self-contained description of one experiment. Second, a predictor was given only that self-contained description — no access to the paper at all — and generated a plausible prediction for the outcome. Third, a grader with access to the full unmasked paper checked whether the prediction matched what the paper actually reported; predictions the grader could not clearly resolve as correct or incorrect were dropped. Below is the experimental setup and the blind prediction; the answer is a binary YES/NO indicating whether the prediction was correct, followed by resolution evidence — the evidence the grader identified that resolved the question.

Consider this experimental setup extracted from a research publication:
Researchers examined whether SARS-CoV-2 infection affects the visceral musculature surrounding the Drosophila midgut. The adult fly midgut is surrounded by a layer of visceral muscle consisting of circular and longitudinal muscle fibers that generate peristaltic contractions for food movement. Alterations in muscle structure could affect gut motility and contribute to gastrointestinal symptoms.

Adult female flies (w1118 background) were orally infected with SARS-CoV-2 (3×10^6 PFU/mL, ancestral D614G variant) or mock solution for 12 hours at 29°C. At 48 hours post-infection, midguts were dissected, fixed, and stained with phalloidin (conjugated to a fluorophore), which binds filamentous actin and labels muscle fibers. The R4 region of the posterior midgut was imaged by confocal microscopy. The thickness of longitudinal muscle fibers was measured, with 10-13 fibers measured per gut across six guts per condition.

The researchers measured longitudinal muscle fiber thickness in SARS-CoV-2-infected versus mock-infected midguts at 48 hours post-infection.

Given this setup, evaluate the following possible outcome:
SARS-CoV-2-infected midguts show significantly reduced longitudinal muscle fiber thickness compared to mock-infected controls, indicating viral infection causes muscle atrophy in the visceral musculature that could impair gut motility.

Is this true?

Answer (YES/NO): NO